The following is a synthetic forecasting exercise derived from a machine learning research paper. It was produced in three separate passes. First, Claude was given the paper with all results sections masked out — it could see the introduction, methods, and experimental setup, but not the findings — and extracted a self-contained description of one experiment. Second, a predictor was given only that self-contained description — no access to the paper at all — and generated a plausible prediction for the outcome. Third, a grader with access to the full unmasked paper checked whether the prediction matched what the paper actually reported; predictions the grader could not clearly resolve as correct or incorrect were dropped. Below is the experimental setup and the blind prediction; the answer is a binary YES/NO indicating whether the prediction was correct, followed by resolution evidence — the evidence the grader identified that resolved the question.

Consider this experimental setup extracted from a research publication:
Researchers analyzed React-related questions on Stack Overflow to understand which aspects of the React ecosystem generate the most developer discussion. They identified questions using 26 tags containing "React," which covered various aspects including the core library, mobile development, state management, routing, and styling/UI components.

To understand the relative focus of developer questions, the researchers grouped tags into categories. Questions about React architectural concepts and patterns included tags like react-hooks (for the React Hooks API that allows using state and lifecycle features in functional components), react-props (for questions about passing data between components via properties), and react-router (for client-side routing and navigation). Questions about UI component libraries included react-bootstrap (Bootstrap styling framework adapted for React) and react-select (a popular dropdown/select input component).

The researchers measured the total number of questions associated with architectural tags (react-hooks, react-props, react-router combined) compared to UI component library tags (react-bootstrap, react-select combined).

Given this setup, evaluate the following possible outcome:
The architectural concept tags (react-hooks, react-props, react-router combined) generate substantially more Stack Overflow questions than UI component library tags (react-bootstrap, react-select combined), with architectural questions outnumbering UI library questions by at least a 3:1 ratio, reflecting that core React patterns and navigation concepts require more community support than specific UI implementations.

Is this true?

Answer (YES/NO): YES